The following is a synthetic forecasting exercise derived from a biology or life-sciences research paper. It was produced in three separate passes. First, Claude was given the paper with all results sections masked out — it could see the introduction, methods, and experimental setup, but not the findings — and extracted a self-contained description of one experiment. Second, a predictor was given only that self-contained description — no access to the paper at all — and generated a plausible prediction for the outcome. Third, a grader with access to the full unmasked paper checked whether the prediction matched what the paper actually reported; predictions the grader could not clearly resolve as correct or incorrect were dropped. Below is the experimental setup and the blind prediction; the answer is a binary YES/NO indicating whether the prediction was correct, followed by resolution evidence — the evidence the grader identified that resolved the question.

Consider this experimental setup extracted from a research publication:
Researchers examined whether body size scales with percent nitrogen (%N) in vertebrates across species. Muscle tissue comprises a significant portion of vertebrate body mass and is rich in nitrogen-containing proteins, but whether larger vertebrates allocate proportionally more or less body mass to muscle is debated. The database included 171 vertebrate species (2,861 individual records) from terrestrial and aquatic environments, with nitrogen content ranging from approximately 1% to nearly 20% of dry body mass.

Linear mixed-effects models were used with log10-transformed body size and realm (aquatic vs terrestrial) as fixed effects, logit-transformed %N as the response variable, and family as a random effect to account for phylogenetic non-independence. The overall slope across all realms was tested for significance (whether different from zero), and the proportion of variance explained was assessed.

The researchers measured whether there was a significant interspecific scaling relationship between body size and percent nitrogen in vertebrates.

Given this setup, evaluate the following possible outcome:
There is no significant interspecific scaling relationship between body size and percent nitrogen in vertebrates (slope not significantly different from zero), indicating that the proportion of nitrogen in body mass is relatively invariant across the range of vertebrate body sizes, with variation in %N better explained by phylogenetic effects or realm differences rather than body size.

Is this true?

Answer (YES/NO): YES